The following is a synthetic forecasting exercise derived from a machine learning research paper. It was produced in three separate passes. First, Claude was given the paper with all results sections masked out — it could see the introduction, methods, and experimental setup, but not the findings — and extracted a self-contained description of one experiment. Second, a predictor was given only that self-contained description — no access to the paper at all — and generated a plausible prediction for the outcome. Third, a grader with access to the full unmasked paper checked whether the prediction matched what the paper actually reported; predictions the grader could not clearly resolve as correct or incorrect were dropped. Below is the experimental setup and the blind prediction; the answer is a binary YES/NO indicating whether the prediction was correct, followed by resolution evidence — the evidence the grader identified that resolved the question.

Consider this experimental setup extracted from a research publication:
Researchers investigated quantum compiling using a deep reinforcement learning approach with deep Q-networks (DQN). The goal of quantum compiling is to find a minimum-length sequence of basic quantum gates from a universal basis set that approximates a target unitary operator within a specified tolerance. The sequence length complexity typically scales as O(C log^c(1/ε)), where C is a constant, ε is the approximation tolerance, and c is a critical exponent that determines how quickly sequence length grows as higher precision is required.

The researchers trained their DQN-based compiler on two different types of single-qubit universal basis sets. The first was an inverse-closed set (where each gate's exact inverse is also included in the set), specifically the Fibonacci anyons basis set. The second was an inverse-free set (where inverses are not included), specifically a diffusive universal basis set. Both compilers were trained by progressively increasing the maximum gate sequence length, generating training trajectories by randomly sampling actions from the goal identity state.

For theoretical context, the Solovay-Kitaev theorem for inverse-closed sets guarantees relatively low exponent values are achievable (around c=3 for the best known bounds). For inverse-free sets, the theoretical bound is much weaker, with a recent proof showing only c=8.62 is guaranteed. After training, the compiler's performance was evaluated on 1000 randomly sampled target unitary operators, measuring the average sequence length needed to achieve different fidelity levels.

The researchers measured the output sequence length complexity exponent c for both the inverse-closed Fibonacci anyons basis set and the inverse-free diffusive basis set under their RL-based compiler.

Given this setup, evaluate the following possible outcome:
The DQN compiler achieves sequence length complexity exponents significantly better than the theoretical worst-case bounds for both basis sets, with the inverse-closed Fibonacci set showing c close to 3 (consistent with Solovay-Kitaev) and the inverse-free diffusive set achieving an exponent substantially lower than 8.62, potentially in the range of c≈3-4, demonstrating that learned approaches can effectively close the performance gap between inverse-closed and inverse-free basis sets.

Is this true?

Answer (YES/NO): NO